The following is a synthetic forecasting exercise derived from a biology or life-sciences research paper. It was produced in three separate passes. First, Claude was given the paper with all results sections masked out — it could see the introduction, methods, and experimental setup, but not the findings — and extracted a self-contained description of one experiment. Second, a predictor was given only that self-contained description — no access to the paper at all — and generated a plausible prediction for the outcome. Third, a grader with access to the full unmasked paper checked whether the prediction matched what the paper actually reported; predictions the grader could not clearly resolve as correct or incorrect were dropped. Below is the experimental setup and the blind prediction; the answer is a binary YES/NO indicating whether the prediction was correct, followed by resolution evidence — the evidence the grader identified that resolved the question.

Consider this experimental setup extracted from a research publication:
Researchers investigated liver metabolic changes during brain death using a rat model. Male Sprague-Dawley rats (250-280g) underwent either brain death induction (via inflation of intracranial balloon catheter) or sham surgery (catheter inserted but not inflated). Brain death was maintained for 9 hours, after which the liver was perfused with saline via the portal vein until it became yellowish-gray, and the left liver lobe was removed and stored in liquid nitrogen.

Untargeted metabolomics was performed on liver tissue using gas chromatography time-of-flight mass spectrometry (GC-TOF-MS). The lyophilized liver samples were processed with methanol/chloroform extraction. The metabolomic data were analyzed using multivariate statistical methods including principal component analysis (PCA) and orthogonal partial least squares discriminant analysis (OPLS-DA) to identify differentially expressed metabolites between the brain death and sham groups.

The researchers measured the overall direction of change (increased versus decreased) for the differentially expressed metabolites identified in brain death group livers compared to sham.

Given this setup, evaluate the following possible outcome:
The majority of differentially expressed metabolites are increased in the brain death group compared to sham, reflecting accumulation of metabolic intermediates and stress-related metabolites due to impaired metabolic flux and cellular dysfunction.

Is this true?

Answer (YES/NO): NO